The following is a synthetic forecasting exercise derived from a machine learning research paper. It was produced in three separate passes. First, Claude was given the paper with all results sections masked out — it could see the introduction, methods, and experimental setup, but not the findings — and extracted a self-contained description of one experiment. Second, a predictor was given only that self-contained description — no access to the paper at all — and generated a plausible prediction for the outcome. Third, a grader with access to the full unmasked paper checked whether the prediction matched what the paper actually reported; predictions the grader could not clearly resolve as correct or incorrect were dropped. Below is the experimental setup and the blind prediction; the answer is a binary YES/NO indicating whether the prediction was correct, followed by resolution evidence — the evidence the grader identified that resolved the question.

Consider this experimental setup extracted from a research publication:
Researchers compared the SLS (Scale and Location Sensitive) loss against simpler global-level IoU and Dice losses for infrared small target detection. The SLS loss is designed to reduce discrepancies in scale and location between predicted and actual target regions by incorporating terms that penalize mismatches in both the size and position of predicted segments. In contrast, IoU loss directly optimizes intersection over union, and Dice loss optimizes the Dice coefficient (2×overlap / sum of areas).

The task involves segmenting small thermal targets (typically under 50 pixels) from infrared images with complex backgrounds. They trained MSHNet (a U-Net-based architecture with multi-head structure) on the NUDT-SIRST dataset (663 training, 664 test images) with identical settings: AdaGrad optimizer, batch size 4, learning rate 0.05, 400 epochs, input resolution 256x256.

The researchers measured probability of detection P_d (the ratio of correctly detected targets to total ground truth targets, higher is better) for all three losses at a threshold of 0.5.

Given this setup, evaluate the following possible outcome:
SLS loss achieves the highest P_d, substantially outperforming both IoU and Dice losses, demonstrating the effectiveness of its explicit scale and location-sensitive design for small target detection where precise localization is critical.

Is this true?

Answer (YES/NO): NO